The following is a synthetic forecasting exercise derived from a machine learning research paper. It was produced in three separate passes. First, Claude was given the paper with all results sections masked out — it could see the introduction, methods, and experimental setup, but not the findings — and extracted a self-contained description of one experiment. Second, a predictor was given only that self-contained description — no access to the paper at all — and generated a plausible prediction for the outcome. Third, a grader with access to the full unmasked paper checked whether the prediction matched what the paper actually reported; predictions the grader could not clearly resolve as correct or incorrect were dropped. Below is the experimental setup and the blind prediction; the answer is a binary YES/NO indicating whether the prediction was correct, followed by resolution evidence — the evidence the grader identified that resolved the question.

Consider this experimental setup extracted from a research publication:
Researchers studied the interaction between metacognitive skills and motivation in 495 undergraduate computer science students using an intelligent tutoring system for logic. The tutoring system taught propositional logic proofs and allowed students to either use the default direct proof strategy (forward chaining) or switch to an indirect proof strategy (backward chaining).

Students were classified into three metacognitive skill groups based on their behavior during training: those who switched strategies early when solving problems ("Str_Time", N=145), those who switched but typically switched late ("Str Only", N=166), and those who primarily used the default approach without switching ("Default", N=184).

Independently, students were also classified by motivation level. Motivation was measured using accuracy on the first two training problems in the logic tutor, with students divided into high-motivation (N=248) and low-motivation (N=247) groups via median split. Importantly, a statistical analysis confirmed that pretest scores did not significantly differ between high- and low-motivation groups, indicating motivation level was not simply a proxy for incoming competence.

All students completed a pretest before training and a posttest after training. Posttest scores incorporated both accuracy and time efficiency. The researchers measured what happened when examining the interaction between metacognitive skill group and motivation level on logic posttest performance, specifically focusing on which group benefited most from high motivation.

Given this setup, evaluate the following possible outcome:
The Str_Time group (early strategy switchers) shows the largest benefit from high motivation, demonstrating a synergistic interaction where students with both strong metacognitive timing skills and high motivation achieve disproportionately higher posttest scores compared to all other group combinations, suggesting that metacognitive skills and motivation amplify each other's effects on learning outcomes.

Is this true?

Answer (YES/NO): NO